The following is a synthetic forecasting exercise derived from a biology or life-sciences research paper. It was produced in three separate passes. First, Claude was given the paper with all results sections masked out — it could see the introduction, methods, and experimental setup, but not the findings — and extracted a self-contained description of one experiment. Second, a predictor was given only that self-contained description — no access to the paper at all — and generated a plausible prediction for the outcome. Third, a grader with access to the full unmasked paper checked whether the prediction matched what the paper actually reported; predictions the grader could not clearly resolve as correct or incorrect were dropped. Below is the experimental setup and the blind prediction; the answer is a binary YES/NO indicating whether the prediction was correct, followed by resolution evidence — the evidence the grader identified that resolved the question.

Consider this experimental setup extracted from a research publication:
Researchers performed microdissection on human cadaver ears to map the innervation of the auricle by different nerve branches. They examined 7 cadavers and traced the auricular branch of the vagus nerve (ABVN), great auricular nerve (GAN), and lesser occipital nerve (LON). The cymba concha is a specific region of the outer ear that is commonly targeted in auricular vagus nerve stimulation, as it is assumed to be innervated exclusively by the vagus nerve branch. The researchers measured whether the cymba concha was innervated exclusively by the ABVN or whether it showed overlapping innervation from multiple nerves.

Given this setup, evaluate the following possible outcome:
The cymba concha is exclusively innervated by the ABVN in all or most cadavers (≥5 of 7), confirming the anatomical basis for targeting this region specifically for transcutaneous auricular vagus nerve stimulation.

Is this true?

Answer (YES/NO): YES